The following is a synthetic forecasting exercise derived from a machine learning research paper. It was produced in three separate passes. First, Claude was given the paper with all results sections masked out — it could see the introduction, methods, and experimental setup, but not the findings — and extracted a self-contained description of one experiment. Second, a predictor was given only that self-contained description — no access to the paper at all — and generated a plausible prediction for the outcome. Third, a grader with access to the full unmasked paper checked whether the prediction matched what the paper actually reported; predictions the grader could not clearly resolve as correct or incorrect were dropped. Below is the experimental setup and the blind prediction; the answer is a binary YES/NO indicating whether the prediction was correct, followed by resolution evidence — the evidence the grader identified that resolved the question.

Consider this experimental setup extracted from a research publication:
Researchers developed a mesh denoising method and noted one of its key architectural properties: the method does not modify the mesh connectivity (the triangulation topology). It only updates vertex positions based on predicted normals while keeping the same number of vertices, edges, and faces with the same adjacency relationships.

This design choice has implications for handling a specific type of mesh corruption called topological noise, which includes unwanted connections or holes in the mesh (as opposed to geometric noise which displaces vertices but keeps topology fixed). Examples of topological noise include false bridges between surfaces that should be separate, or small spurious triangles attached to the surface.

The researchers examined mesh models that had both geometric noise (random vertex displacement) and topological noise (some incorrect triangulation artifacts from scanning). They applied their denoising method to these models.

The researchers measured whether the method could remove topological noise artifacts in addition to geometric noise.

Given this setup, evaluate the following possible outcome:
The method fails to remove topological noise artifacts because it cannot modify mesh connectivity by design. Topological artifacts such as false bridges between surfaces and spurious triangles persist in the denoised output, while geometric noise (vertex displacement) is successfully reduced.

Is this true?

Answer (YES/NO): YES